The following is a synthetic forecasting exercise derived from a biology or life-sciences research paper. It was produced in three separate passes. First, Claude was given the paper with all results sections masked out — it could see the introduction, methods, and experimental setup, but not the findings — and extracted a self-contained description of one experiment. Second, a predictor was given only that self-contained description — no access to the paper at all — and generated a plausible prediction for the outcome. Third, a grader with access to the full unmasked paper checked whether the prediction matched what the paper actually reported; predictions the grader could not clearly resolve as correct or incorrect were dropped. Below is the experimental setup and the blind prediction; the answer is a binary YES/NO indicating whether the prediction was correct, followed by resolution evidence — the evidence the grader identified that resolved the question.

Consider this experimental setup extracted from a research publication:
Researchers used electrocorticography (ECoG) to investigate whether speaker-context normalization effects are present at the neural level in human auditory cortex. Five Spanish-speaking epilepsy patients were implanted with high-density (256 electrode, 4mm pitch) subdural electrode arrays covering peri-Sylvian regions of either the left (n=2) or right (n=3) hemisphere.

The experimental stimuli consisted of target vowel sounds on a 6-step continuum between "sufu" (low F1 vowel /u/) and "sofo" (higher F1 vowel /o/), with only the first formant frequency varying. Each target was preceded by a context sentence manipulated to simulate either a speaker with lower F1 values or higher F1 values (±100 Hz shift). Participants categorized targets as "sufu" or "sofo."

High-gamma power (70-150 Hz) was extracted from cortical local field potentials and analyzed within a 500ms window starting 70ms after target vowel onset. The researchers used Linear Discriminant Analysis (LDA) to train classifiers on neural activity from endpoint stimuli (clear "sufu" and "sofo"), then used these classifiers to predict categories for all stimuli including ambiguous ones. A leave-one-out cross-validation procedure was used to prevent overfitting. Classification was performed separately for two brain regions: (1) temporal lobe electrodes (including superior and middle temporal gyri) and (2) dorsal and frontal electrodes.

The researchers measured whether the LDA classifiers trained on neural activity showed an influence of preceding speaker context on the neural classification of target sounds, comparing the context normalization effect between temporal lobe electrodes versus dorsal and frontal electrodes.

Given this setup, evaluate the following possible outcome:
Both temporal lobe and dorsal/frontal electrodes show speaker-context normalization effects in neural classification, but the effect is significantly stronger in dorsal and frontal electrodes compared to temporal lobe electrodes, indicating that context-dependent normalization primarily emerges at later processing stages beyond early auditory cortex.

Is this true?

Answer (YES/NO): NO